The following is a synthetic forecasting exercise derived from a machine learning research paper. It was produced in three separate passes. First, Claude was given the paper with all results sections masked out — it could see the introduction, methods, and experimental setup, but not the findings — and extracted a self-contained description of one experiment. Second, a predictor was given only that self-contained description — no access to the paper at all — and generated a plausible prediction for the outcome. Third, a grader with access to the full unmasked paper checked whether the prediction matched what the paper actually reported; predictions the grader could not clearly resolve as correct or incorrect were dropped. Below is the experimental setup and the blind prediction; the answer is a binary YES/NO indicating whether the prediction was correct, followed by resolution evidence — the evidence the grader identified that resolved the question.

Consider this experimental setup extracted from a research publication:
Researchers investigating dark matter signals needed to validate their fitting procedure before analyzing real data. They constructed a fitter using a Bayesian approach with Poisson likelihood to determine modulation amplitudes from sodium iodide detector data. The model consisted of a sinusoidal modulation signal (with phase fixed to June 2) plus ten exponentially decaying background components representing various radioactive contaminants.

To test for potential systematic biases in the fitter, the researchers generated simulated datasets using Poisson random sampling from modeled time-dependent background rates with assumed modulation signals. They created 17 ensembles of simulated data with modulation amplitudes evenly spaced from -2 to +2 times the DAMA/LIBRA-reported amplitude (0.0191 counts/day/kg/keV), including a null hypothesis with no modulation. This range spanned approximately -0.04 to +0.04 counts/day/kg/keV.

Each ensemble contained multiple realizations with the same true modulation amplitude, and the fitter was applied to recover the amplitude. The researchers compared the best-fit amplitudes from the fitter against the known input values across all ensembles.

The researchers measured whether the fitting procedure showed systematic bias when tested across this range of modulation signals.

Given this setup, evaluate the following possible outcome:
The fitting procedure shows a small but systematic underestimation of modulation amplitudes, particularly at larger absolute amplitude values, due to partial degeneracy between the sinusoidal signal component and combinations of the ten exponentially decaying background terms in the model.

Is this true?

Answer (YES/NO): NO